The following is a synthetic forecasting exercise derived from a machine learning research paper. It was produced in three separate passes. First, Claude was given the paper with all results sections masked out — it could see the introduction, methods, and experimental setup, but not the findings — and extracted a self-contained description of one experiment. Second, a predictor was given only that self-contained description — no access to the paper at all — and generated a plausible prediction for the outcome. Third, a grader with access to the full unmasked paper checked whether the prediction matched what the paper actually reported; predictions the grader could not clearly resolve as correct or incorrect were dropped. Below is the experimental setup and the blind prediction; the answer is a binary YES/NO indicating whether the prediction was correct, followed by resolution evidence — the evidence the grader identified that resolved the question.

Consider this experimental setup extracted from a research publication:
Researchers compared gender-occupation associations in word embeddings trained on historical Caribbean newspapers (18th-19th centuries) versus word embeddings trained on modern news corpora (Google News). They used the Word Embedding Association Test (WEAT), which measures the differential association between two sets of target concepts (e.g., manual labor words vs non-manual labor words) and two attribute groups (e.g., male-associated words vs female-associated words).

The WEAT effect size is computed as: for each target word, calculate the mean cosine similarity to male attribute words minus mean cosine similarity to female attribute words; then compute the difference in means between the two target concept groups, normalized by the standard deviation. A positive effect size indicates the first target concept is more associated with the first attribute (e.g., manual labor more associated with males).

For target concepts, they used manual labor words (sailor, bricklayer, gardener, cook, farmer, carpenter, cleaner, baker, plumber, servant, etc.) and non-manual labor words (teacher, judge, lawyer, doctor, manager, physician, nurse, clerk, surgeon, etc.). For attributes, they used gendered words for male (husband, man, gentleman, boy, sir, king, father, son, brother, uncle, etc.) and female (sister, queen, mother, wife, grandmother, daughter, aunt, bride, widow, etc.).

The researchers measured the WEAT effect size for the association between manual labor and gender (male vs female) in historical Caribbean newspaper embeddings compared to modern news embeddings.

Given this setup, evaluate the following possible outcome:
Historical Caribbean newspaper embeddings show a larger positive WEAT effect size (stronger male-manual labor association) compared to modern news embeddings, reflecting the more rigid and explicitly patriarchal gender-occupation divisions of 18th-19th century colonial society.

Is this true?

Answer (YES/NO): NO